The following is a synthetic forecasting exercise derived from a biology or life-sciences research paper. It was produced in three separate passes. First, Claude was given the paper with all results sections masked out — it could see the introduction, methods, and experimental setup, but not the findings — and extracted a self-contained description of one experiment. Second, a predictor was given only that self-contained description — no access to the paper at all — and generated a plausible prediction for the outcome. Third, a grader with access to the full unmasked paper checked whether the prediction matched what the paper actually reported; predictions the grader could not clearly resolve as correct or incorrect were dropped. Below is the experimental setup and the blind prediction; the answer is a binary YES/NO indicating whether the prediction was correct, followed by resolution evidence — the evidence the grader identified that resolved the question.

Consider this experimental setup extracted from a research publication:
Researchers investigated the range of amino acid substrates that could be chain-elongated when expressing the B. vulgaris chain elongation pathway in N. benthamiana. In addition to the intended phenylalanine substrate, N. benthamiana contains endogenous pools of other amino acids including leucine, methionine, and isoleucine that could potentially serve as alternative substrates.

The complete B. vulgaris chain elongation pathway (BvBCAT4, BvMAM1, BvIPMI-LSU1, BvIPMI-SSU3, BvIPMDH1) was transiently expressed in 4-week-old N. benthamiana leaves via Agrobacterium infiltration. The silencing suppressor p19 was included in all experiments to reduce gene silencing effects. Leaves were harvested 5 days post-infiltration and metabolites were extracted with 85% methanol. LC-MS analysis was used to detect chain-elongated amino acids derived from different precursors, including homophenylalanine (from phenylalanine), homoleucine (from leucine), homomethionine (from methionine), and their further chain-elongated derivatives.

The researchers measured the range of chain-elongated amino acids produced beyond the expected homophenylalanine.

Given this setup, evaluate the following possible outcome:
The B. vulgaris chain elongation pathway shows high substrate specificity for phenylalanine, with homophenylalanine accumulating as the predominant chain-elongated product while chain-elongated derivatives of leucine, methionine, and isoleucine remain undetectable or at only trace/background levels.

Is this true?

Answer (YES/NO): NO